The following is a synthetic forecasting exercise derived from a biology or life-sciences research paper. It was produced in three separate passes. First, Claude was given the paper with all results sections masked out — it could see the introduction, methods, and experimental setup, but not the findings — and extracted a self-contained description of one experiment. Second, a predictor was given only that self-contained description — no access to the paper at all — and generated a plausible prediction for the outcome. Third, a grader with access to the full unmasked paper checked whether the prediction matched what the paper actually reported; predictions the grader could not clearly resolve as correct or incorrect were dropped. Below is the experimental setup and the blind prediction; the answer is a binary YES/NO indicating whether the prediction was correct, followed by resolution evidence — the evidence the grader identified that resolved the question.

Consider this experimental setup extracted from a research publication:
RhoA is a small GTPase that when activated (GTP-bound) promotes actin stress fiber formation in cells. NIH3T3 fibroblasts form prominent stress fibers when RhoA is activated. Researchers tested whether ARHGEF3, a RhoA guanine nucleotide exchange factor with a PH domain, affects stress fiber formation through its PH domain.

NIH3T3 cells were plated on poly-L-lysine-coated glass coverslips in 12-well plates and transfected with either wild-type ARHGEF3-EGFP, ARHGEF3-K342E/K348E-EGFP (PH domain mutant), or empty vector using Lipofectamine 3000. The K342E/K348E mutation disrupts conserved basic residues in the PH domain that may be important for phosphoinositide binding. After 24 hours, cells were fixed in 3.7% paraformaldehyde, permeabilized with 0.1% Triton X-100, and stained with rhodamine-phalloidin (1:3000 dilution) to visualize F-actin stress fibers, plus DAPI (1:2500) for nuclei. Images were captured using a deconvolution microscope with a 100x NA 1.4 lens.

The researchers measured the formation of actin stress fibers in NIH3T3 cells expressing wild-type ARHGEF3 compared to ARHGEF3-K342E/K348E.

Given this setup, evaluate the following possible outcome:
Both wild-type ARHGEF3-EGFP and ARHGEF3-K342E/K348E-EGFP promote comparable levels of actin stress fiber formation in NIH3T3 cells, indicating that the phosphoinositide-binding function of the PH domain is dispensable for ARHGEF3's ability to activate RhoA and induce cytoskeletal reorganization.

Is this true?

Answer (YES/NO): NO